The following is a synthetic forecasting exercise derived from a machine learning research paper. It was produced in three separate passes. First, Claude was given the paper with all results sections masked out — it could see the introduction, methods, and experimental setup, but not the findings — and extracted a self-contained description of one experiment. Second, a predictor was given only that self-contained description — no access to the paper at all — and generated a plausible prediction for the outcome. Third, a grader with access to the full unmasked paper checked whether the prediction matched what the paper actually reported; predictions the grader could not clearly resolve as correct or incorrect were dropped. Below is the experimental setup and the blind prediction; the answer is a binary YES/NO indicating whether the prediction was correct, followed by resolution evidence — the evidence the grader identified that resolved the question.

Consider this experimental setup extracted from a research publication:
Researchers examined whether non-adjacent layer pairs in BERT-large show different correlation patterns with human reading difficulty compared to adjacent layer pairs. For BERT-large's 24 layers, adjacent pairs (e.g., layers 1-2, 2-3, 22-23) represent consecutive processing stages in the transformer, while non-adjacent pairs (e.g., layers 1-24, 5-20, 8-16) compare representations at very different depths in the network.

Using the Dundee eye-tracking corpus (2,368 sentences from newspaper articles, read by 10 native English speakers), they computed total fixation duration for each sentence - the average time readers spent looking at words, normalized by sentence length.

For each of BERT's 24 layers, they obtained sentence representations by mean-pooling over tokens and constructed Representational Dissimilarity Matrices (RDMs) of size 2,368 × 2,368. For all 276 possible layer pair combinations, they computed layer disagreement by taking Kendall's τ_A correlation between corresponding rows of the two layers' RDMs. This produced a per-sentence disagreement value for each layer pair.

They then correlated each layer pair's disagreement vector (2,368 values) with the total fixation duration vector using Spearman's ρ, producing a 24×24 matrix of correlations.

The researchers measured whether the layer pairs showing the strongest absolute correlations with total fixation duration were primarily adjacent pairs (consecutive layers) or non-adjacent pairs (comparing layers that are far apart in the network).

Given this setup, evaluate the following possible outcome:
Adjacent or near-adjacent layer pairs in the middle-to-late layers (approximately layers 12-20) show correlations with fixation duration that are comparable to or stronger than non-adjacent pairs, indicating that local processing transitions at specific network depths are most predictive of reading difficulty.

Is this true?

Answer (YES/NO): NO